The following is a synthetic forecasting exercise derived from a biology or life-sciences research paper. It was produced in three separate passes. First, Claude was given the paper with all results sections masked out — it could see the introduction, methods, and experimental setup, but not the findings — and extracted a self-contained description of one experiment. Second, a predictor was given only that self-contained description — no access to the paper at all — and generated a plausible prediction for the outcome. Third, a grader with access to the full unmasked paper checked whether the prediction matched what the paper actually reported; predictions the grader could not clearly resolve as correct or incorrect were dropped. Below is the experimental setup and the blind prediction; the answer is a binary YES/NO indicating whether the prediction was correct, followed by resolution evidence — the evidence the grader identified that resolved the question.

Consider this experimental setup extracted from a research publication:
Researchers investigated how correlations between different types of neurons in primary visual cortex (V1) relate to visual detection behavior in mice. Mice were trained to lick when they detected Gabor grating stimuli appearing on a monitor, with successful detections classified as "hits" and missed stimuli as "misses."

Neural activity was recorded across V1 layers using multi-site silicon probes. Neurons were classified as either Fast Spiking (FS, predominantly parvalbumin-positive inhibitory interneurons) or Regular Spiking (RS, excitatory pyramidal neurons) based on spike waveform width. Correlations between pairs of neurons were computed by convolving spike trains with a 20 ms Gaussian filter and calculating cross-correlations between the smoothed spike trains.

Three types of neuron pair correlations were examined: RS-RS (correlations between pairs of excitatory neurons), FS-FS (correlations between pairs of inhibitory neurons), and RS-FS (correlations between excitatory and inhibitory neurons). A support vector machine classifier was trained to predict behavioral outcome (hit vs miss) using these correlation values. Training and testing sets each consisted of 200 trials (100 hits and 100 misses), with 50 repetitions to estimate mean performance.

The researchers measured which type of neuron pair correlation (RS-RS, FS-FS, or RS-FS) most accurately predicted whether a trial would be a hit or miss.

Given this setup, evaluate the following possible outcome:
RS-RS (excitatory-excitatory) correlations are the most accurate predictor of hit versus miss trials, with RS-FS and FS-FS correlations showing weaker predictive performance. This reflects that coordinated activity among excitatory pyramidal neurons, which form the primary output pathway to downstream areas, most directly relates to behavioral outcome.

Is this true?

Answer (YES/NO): NO